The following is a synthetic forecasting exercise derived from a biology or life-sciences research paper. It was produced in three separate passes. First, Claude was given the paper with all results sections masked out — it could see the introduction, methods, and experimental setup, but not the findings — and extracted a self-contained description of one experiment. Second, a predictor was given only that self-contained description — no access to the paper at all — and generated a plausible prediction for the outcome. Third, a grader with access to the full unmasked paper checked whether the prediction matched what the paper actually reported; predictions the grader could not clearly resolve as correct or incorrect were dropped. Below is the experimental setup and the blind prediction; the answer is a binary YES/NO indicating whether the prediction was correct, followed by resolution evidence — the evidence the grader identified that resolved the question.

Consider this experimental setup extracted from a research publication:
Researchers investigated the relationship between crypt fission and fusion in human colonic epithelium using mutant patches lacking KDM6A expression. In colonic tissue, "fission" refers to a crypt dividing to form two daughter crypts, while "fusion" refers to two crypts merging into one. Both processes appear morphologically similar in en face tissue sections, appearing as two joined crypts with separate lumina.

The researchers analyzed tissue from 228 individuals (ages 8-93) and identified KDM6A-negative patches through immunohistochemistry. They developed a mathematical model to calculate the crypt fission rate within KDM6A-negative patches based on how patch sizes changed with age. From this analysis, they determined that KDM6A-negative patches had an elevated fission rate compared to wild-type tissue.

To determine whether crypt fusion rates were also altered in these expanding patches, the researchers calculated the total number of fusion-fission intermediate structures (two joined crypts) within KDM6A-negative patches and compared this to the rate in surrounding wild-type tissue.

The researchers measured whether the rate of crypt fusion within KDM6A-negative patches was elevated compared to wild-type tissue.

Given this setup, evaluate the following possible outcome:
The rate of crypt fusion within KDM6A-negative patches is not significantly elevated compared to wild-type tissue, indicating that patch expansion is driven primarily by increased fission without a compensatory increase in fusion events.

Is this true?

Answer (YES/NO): YES